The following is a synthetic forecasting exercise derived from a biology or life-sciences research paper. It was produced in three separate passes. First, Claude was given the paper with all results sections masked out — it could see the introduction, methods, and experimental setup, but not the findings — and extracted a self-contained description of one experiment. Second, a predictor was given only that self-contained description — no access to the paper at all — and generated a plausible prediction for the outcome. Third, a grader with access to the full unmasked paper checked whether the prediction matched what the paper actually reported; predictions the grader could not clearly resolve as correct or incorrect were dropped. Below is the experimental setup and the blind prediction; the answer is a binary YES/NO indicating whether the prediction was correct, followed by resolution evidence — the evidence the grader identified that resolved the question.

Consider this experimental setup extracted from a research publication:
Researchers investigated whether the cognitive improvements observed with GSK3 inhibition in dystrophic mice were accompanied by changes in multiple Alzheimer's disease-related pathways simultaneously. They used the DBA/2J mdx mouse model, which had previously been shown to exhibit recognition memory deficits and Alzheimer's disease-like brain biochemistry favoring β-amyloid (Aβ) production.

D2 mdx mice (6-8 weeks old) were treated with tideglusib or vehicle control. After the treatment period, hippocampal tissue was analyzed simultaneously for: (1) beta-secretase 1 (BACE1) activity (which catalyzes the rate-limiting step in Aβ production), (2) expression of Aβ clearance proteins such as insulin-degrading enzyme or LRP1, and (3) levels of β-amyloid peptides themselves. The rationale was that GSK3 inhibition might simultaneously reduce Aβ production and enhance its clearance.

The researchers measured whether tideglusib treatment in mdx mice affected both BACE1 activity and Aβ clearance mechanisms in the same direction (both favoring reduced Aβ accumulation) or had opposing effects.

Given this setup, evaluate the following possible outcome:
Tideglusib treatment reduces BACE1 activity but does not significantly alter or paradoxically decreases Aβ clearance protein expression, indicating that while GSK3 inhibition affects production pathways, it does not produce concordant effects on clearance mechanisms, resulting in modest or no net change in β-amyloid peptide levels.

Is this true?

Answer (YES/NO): NO